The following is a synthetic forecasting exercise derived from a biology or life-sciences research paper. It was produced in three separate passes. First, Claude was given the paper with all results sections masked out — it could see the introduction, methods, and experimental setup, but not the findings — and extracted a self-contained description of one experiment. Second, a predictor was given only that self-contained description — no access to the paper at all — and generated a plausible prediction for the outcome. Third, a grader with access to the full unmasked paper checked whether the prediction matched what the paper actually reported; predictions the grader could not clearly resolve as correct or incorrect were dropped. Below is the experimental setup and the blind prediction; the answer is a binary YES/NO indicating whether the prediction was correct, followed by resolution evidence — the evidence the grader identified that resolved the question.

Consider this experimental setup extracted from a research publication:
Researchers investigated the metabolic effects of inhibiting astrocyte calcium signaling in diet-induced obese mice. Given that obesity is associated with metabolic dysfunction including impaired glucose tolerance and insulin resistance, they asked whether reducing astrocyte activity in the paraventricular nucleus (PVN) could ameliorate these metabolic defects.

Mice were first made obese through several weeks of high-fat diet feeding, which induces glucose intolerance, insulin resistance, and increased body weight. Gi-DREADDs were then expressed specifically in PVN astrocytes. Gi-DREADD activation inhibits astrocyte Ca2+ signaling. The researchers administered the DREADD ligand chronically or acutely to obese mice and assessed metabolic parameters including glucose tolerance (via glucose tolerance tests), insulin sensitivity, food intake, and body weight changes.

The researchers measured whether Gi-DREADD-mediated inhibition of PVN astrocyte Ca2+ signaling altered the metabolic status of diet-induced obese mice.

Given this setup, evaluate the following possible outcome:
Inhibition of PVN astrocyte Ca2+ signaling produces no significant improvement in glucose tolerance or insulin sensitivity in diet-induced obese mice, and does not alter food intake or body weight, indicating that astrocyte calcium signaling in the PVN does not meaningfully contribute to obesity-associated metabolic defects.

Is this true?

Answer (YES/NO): NO